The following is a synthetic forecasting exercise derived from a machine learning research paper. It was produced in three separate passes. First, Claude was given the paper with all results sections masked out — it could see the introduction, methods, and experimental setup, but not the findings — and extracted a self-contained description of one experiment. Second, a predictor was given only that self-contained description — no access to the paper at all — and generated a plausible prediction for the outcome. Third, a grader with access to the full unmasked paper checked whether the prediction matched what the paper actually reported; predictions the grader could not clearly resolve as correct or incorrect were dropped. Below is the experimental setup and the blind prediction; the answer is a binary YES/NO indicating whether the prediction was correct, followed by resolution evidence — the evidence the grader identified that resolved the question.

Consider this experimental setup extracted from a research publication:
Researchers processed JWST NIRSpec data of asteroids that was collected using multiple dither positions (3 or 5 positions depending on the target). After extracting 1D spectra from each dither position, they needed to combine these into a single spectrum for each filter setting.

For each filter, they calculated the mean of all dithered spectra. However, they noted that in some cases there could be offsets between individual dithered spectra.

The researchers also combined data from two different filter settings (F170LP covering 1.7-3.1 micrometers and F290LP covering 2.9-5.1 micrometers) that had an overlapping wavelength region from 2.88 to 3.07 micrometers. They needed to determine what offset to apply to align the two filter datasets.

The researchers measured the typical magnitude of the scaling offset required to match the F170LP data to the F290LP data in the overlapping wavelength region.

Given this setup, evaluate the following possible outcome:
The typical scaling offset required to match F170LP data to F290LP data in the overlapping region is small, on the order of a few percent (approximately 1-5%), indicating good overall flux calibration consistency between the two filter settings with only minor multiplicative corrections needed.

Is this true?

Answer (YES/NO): YES